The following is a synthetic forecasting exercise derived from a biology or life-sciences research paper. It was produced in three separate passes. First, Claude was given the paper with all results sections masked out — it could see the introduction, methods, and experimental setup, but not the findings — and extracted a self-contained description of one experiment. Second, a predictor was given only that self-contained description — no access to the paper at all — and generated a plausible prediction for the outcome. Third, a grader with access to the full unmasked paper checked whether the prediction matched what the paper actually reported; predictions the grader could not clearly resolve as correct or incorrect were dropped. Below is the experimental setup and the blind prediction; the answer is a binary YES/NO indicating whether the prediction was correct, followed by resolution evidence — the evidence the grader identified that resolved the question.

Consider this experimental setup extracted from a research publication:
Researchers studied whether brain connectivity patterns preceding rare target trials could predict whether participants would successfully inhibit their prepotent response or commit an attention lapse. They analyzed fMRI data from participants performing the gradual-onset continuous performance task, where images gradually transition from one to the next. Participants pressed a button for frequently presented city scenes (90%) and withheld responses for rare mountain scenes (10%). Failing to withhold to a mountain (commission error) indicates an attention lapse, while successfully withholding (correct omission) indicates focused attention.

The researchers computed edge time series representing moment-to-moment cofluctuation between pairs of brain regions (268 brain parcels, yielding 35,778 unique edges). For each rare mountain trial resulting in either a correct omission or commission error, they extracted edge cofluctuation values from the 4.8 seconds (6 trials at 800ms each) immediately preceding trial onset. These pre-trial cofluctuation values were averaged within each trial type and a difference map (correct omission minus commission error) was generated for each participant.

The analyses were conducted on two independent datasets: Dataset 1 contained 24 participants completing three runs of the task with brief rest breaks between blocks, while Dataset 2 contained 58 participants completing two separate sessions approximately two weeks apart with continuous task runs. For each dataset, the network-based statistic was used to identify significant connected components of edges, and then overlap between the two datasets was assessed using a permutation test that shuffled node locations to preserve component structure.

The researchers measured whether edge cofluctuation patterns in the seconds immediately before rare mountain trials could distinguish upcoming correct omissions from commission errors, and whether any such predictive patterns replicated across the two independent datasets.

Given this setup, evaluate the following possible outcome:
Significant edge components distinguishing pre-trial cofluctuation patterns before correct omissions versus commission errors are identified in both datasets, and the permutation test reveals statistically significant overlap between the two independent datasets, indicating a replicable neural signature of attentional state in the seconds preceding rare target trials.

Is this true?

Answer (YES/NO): NO